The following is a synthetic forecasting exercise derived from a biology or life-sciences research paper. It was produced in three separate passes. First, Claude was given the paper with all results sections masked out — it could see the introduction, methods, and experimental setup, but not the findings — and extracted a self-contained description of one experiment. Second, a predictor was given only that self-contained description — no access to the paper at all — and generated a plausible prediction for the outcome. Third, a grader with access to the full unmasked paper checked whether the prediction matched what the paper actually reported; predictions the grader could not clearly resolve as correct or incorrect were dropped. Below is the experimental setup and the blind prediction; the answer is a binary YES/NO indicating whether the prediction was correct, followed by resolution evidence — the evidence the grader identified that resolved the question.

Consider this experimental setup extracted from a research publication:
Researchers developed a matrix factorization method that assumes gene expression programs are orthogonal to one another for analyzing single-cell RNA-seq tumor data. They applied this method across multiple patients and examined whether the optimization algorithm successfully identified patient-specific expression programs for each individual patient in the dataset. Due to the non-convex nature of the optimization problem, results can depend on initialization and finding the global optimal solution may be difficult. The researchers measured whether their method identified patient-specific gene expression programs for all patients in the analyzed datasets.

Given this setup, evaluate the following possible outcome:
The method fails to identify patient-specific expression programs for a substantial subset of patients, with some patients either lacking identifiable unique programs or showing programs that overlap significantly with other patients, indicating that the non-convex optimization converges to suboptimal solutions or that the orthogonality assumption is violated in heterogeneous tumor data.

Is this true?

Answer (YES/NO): NO